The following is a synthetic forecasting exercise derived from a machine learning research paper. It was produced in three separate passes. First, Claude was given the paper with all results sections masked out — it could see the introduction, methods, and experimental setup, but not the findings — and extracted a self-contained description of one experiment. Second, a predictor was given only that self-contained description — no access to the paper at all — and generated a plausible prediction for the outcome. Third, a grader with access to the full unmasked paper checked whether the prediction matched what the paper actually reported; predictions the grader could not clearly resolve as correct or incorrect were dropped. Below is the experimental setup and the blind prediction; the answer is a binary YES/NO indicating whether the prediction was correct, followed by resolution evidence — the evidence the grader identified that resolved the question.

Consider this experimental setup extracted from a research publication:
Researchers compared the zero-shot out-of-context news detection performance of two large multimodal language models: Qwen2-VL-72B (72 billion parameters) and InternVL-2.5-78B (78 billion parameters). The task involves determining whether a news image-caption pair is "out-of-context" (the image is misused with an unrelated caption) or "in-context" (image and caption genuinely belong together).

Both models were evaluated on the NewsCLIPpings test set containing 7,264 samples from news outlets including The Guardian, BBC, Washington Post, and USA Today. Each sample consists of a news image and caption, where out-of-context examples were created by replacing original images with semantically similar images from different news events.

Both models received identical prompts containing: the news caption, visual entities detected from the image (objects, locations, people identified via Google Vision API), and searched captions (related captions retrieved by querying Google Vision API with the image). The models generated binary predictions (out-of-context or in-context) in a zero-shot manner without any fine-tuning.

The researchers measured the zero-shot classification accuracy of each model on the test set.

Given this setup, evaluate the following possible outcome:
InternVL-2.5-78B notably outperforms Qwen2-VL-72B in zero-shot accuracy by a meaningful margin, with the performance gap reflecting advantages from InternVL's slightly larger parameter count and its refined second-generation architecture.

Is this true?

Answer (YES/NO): NO